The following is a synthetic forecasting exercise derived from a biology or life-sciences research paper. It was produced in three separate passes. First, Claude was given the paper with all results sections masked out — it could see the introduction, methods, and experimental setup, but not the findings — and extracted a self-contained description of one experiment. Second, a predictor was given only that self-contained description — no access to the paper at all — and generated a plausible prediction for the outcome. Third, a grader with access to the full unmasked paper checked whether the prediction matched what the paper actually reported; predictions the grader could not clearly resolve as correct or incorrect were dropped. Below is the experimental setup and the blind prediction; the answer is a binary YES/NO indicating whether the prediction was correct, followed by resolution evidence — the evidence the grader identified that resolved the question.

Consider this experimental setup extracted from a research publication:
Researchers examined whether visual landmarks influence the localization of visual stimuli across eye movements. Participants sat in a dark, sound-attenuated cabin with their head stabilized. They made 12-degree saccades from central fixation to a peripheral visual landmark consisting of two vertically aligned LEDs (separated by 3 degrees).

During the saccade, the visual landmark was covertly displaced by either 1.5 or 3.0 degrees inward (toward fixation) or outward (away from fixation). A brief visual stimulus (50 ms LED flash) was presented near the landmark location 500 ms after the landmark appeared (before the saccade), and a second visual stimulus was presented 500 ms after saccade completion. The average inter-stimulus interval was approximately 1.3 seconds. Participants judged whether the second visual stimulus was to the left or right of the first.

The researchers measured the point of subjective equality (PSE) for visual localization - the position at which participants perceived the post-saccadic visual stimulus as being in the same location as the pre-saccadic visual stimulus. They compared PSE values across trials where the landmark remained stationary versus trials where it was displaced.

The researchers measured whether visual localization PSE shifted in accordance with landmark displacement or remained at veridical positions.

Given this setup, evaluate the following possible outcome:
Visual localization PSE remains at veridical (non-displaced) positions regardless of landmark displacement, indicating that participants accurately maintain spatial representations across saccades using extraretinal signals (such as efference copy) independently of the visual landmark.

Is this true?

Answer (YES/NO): NO